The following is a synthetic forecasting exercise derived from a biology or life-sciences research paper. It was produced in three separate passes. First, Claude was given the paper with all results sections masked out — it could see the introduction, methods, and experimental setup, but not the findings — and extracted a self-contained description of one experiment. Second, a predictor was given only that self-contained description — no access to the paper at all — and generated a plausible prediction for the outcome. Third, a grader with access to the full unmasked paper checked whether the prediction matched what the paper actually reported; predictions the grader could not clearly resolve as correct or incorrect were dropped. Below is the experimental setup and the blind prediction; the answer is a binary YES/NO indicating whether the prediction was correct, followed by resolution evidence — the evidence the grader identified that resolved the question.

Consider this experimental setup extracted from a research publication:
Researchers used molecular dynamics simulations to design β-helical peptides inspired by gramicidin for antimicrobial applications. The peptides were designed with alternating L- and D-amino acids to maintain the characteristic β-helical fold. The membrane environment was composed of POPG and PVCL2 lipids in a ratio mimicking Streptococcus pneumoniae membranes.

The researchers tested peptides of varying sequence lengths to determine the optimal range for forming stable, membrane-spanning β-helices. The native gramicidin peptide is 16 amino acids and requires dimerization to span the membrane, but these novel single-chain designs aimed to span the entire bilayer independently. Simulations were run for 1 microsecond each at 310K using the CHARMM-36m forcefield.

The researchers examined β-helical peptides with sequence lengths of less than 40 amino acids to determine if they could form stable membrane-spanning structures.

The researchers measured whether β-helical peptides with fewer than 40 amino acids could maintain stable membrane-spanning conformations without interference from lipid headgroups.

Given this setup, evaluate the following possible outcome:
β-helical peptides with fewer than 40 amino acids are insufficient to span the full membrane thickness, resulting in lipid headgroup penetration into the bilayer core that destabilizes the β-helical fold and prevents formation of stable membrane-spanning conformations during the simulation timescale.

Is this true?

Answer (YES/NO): NO